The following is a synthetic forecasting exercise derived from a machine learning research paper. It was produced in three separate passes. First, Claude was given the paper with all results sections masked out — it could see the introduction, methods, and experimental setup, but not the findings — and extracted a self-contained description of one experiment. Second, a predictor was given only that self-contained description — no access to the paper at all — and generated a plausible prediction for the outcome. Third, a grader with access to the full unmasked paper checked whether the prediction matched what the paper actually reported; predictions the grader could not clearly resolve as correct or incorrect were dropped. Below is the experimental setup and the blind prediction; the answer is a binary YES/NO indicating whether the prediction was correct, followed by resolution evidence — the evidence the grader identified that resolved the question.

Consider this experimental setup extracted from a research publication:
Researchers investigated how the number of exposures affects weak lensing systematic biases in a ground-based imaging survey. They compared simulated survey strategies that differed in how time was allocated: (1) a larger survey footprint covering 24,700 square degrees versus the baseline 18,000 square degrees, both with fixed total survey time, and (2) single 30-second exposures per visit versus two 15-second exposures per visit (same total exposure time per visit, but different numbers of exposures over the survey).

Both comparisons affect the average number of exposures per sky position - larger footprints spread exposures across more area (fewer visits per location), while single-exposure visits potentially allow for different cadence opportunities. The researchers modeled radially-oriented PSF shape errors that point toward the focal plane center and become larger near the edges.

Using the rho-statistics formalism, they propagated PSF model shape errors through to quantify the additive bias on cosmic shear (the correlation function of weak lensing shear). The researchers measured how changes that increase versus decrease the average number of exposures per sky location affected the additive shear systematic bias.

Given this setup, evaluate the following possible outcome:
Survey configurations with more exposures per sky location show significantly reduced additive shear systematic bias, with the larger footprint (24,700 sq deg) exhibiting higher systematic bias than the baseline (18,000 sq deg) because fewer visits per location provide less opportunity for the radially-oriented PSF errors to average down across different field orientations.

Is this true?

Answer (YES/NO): YES